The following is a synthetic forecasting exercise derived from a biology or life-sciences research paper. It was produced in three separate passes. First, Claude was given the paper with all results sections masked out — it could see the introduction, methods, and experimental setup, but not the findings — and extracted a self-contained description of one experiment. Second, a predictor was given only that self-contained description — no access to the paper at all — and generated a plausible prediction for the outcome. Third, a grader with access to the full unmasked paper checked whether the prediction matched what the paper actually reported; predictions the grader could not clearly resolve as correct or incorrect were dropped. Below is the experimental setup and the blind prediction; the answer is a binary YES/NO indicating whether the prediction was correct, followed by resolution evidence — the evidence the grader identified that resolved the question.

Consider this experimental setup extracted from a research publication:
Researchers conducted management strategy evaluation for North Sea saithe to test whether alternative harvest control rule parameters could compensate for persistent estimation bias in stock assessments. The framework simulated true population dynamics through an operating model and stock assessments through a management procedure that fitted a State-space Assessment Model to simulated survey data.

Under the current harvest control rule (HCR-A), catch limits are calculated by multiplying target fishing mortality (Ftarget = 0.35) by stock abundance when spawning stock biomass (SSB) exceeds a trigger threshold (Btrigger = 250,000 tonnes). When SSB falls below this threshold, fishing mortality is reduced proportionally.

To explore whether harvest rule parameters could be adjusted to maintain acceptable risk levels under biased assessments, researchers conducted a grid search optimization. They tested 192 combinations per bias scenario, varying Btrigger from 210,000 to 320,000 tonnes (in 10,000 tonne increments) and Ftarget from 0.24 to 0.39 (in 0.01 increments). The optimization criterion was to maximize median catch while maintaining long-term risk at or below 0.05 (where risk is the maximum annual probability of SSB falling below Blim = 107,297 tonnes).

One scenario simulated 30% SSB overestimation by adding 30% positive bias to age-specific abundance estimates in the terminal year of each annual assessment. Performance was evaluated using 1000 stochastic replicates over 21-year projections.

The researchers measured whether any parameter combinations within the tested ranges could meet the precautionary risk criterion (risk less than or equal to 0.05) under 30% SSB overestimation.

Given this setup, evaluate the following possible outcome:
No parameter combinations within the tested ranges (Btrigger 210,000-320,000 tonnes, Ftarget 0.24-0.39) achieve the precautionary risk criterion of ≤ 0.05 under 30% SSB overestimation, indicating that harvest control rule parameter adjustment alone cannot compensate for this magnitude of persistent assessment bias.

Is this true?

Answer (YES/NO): NO